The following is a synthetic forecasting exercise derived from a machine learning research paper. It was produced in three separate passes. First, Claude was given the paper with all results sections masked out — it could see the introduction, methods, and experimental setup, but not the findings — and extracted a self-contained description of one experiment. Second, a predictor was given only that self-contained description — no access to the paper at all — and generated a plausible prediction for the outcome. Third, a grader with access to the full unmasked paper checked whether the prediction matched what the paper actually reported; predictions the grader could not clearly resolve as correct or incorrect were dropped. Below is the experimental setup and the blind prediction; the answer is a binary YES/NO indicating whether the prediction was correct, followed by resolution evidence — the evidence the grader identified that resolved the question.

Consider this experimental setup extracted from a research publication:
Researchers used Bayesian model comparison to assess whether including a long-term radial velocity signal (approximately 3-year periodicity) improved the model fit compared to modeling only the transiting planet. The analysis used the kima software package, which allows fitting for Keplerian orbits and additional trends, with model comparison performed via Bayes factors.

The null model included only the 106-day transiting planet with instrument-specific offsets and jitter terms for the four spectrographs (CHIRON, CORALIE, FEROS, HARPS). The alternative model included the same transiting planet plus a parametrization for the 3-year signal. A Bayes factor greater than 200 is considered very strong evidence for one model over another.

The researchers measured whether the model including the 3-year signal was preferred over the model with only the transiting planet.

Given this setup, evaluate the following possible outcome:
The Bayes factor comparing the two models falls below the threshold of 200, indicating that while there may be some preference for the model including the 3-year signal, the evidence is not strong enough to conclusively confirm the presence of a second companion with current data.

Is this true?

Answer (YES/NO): NO